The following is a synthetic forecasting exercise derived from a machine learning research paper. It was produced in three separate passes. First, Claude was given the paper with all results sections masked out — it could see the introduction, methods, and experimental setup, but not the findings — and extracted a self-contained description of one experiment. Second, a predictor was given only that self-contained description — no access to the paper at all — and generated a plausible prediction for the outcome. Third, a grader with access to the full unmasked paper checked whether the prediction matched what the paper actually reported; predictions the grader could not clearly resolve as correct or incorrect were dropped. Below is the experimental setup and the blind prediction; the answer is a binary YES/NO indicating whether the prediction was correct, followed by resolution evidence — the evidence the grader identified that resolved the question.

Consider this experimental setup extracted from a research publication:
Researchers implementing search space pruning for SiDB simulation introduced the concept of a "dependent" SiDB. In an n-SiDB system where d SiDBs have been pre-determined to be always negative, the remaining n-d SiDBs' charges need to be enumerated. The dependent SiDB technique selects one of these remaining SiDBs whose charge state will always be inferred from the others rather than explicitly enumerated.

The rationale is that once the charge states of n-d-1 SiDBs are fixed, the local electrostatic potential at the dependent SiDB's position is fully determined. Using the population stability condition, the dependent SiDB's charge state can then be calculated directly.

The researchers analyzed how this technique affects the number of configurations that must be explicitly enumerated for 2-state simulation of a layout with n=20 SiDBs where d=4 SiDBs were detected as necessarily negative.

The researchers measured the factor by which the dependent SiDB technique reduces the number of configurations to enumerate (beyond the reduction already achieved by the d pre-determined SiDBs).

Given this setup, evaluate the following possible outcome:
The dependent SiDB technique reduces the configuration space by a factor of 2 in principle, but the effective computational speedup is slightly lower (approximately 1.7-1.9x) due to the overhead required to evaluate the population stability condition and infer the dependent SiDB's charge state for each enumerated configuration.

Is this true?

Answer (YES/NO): NO